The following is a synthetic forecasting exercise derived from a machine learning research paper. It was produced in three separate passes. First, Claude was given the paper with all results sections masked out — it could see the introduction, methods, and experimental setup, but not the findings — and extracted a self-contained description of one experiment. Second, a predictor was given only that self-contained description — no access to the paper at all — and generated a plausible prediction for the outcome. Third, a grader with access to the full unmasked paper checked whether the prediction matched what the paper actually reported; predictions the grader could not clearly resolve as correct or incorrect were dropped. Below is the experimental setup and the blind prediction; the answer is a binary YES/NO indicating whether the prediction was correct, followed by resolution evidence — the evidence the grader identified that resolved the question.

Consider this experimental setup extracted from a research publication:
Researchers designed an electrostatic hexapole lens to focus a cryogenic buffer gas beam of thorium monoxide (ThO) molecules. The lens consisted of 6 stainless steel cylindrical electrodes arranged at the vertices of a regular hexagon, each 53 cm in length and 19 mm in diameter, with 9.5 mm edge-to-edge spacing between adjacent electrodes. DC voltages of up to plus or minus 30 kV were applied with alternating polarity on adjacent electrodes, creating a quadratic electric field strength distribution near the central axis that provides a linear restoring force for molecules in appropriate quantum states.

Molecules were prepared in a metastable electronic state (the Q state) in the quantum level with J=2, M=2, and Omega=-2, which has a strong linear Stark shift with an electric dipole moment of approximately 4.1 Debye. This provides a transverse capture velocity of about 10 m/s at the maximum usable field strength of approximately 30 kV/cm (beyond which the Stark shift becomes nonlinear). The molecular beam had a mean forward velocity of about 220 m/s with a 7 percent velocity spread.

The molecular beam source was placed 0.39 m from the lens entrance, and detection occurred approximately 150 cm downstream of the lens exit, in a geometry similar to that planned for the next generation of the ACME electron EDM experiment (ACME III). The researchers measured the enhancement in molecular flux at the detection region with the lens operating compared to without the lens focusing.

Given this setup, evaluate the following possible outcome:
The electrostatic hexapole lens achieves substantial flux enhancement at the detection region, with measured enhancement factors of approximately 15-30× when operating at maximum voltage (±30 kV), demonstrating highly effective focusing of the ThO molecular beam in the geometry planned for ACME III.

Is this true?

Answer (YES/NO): NO